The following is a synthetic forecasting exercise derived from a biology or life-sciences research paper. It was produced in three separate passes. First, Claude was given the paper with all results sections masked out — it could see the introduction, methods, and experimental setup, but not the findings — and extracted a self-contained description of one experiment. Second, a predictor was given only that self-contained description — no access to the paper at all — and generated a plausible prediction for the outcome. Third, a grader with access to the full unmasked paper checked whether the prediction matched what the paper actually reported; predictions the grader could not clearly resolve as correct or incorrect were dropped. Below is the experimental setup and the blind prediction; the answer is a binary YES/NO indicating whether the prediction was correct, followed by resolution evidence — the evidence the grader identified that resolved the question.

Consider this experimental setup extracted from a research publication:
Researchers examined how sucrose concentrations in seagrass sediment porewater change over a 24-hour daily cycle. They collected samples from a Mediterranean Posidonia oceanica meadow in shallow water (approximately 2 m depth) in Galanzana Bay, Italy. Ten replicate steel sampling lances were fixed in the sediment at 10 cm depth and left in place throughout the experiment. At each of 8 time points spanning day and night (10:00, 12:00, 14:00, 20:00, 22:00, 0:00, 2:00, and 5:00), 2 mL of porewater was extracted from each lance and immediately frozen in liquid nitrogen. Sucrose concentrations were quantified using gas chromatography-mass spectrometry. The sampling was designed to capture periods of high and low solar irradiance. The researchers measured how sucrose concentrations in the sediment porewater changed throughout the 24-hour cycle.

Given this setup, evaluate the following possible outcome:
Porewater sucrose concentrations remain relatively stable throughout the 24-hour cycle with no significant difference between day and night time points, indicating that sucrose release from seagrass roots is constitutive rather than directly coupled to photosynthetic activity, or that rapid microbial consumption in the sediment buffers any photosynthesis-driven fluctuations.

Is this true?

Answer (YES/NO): NO